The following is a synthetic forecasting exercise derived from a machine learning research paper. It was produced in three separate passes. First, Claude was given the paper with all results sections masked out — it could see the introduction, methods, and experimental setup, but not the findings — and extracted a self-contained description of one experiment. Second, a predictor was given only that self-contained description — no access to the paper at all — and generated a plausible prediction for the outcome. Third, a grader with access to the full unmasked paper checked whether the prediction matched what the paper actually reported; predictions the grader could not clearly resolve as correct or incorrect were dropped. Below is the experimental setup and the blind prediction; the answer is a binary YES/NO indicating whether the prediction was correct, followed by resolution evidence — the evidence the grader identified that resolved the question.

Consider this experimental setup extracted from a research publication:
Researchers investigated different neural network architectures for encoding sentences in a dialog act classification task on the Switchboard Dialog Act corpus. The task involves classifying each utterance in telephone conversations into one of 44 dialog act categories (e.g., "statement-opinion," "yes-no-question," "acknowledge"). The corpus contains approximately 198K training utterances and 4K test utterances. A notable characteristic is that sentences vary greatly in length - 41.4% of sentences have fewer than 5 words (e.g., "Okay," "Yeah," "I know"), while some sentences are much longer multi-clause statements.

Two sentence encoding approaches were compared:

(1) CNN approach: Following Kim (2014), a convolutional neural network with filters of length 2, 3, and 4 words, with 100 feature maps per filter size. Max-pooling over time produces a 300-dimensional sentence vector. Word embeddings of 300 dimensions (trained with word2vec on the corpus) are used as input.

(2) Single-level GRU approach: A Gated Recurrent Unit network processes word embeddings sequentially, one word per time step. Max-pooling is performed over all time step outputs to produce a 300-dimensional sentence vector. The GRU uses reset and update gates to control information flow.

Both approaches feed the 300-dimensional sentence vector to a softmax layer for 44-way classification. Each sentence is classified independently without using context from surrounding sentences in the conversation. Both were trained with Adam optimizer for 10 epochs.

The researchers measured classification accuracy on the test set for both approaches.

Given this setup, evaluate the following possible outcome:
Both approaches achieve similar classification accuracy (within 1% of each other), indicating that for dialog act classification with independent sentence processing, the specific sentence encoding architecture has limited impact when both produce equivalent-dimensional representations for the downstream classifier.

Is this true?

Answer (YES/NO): NO